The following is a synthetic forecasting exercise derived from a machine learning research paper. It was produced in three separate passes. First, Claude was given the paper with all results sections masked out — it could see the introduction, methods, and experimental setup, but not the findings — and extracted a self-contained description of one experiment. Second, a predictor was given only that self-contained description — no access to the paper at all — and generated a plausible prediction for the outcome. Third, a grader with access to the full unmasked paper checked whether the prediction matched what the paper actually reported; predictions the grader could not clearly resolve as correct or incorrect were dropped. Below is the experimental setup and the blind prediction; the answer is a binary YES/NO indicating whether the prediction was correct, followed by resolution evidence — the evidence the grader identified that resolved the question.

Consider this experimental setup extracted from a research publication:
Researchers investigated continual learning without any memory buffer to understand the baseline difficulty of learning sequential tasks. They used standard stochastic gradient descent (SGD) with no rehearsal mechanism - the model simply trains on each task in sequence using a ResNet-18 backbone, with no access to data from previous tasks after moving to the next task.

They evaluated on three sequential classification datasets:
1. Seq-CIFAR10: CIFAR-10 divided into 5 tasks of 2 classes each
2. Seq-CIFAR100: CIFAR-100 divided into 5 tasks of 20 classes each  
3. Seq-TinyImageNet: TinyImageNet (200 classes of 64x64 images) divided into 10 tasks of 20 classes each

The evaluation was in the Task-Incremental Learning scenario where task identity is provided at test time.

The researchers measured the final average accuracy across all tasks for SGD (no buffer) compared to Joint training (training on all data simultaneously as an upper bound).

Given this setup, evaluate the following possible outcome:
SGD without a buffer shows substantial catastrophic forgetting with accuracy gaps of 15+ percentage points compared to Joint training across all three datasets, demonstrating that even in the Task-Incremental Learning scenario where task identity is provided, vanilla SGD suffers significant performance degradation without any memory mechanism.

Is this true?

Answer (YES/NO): YES